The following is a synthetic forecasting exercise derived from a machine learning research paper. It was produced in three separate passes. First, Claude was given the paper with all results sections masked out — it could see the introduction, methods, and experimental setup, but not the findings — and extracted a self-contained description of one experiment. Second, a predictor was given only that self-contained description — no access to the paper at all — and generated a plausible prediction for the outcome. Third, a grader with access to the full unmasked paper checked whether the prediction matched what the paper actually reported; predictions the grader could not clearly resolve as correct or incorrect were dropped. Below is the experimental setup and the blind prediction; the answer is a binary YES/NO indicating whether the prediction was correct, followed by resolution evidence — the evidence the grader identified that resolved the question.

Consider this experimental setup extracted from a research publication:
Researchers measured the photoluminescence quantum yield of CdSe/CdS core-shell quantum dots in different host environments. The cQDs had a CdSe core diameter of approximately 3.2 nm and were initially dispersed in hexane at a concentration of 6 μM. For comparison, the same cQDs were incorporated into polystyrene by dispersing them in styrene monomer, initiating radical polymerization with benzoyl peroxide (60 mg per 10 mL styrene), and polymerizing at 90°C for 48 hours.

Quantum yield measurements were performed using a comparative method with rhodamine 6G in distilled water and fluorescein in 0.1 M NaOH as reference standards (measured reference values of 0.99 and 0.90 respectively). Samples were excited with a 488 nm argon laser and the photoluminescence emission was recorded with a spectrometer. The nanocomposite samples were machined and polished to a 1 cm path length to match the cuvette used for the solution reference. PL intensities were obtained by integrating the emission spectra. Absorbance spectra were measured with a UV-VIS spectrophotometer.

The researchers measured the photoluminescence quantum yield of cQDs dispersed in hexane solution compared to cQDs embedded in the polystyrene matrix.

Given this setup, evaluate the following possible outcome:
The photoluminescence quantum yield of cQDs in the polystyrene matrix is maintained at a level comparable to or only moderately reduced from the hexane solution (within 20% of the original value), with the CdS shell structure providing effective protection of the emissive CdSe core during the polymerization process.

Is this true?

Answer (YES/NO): NO